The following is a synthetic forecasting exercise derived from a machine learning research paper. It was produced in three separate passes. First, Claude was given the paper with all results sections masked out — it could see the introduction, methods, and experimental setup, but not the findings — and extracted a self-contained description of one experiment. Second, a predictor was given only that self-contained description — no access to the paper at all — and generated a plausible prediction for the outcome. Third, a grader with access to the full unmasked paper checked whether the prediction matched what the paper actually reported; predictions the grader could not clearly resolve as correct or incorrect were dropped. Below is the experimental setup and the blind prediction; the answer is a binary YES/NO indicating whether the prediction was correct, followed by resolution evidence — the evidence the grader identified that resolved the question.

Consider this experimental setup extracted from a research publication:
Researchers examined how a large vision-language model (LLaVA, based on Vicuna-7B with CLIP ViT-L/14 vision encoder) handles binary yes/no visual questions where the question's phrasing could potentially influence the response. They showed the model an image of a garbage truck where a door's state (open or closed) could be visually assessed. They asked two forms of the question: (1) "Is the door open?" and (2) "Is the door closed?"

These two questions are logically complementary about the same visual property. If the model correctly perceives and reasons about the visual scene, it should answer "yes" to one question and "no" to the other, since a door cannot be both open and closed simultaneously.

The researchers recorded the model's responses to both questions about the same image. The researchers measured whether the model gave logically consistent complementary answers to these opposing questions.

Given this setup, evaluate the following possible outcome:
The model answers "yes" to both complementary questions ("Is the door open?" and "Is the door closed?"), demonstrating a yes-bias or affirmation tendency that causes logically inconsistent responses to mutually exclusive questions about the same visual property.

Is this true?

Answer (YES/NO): YES